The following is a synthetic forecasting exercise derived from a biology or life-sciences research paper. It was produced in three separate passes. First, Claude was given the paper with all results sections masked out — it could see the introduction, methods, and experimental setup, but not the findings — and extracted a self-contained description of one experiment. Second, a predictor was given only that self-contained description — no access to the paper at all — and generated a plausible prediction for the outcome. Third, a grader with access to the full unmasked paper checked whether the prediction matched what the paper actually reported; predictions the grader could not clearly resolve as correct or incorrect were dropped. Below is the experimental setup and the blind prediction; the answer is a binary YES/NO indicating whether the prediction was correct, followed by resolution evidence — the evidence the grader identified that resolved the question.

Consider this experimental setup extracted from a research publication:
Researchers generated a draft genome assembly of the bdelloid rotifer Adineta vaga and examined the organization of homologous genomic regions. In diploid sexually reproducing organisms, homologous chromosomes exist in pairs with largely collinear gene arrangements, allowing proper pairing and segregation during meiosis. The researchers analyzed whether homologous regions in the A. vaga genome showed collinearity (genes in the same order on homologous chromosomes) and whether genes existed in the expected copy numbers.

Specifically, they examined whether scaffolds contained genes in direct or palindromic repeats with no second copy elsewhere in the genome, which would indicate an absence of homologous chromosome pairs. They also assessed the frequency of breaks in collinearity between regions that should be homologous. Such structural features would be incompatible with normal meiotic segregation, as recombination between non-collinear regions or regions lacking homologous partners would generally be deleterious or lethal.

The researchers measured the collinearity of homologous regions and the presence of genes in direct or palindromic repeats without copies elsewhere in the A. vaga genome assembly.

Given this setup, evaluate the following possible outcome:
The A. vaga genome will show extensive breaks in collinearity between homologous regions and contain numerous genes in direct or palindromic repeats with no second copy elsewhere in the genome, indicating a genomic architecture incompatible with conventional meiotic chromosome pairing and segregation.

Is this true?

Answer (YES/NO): YES